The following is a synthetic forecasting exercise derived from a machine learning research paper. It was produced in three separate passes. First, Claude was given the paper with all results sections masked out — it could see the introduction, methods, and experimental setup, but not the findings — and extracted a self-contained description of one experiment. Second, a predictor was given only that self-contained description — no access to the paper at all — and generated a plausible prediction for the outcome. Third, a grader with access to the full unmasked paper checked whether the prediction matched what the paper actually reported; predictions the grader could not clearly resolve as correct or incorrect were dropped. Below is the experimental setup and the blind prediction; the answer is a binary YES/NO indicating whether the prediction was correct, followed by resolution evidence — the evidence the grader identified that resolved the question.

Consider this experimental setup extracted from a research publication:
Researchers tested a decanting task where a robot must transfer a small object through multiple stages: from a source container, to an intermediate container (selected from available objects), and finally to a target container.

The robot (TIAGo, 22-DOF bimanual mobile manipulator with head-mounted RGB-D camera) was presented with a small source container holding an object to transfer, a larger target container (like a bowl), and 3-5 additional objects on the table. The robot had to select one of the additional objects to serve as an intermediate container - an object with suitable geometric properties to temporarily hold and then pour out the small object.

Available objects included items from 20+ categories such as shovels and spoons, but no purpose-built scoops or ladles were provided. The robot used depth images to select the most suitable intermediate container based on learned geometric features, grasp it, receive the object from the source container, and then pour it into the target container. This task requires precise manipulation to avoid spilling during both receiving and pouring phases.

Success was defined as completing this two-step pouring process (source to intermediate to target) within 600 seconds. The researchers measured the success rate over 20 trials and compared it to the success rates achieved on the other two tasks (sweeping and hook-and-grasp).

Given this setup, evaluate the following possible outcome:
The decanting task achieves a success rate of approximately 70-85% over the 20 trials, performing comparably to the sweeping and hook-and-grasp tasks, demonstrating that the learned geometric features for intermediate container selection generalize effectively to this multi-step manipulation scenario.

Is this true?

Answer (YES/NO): NO